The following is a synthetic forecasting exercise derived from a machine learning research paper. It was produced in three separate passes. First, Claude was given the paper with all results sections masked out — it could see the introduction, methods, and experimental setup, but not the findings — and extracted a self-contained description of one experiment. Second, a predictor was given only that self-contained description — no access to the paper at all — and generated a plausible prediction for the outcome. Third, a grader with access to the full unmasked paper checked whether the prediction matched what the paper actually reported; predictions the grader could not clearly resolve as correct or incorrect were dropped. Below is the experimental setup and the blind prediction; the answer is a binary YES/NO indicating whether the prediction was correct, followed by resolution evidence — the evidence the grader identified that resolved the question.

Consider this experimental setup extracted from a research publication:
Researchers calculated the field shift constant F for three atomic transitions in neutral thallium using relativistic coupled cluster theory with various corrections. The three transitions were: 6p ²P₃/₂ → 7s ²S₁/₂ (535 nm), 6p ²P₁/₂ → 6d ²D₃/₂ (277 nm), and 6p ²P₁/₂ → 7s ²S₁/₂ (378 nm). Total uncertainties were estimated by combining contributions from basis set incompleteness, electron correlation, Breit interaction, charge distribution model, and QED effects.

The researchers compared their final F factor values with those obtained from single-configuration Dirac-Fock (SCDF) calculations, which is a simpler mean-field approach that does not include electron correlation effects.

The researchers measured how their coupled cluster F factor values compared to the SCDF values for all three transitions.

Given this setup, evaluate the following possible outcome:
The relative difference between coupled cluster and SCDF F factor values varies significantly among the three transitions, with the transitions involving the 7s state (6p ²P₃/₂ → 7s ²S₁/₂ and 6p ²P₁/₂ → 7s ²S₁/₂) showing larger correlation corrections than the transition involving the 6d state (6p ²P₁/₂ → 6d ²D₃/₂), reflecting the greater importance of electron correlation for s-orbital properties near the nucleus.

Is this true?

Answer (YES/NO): NO